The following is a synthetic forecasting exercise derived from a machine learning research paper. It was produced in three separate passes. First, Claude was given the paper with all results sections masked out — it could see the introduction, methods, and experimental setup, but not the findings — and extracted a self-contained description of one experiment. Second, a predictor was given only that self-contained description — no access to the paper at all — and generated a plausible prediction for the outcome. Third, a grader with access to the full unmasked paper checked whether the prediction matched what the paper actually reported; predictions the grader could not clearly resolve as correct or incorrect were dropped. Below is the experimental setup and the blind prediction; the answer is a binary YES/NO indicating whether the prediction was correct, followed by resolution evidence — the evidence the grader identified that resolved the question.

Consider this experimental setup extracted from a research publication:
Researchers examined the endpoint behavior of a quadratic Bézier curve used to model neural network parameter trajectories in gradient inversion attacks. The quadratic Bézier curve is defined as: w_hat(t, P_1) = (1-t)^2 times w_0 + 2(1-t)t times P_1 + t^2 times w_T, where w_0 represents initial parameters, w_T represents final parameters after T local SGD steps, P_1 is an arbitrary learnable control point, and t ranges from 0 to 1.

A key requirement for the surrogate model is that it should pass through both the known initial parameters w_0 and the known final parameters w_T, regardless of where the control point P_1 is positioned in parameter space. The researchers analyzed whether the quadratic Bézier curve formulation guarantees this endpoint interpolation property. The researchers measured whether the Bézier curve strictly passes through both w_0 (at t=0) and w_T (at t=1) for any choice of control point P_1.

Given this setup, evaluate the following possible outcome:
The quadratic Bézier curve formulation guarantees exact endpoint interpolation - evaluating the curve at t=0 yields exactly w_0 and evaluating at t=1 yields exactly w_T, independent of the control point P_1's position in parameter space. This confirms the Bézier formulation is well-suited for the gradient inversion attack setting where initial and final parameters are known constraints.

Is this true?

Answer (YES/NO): YES